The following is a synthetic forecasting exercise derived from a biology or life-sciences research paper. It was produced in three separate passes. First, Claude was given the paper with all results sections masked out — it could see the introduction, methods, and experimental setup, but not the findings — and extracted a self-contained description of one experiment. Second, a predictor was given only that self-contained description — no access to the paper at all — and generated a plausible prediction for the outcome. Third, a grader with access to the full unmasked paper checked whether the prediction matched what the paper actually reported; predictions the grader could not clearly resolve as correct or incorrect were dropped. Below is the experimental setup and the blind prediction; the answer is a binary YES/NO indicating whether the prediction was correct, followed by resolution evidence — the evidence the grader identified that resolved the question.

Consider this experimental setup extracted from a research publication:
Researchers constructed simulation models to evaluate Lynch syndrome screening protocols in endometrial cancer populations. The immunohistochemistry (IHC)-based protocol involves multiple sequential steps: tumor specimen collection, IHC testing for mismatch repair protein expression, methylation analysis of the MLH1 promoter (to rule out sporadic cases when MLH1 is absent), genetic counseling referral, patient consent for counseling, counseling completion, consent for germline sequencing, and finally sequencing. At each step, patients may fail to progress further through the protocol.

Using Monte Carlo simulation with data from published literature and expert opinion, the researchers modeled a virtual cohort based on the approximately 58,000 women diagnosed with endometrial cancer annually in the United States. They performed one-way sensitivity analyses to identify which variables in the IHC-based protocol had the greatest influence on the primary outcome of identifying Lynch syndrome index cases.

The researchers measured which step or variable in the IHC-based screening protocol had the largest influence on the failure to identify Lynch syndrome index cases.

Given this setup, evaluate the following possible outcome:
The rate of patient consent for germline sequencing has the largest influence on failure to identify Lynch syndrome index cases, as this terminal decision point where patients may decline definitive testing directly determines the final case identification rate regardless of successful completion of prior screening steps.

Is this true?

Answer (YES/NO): YES